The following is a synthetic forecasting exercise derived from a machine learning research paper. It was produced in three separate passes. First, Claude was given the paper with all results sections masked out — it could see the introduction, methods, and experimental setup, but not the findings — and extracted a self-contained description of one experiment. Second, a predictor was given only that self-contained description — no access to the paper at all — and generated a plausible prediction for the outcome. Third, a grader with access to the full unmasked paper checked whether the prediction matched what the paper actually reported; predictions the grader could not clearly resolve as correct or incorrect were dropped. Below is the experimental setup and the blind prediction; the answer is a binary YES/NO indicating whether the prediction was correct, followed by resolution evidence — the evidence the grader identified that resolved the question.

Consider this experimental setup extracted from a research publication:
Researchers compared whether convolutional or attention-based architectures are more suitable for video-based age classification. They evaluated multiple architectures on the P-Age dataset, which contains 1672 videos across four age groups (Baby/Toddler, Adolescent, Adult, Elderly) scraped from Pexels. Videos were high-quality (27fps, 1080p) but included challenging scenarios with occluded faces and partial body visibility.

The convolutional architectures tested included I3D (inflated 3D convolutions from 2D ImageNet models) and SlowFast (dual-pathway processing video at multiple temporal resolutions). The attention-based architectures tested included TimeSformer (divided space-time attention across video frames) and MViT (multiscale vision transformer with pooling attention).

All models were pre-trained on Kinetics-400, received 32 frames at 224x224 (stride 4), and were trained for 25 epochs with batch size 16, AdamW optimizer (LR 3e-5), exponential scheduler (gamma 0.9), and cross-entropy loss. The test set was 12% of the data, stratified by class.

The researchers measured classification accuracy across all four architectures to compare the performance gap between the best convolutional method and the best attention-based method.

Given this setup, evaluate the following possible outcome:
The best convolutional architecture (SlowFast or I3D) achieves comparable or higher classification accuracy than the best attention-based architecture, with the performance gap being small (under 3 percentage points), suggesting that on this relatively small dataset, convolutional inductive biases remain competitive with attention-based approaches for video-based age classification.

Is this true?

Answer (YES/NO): NO